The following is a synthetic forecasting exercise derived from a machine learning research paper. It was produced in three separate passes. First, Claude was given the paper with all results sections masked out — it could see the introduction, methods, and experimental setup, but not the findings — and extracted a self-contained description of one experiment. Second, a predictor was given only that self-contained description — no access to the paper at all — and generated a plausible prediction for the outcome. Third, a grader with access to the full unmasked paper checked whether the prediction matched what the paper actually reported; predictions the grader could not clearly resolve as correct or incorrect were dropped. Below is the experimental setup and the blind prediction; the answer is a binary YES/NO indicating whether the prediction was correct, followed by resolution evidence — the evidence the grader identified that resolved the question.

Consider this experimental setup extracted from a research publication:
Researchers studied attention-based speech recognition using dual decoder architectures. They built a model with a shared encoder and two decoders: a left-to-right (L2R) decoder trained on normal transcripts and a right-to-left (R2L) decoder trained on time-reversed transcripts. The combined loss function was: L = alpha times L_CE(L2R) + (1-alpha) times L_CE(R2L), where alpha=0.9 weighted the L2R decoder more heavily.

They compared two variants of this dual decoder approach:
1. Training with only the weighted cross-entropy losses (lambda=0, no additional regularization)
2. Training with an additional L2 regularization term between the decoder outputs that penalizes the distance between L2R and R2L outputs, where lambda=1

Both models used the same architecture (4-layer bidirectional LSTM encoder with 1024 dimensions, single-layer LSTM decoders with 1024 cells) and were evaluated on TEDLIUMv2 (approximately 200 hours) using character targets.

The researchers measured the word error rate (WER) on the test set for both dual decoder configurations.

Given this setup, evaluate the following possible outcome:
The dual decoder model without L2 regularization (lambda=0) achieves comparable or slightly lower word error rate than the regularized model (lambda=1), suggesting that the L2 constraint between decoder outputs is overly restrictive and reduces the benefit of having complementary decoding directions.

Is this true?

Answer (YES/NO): NO